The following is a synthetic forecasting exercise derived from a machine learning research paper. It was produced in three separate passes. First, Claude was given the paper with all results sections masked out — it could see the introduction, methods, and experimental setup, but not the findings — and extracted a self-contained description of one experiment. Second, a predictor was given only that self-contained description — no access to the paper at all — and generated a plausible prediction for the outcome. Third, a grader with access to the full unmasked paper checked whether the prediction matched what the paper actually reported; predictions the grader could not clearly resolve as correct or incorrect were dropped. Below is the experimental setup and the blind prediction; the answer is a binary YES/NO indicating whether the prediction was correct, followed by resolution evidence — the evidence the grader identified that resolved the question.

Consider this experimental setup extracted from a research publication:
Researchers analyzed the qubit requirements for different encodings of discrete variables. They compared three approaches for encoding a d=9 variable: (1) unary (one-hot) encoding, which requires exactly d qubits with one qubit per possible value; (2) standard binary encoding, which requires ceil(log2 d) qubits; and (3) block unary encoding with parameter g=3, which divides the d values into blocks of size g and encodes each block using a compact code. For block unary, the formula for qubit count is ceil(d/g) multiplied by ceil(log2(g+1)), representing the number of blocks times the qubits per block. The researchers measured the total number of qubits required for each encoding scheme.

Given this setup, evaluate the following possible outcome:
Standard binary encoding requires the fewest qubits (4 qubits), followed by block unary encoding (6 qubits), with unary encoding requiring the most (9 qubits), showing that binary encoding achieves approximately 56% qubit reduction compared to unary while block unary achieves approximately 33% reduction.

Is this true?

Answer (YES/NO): YES